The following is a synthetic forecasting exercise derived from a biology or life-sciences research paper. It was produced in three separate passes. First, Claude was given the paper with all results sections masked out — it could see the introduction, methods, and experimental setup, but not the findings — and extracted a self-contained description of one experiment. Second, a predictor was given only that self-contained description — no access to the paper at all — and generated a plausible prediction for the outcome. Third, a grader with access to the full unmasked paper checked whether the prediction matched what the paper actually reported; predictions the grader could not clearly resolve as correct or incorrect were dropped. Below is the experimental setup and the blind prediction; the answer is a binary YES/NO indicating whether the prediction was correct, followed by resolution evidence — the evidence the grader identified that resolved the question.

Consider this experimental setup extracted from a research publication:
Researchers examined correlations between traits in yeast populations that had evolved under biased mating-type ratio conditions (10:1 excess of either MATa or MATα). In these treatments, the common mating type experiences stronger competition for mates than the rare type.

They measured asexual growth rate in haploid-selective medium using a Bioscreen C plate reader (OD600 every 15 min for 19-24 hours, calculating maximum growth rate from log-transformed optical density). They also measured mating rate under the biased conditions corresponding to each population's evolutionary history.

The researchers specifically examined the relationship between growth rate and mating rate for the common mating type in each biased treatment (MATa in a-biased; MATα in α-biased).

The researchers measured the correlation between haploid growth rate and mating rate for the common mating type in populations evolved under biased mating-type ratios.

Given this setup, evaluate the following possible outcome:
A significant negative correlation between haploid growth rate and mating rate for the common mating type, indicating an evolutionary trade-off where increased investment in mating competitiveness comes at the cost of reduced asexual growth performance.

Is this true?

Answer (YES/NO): YES